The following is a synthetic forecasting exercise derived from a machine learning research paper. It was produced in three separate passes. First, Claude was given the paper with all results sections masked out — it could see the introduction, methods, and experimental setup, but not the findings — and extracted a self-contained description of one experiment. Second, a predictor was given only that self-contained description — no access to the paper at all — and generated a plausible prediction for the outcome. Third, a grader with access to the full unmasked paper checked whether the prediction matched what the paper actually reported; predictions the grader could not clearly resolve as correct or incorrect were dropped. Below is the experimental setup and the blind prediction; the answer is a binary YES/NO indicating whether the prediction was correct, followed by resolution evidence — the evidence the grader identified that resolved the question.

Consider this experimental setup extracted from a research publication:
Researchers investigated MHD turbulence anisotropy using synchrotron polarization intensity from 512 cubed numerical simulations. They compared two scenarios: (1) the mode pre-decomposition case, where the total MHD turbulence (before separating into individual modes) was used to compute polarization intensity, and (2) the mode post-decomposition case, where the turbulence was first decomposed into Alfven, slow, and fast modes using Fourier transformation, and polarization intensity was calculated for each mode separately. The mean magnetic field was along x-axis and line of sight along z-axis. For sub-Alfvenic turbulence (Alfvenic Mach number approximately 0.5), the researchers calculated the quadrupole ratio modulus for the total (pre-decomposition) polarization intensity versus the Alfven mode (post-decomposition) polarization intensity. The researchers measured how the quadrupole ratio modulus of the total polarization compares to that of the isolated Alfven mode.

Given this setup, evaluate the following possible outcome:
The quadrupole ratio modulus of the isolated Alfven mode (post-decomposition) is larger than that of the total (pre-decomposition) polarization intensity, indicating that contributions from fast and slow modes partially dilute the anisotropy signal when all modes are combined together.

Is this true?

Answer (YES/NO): NO